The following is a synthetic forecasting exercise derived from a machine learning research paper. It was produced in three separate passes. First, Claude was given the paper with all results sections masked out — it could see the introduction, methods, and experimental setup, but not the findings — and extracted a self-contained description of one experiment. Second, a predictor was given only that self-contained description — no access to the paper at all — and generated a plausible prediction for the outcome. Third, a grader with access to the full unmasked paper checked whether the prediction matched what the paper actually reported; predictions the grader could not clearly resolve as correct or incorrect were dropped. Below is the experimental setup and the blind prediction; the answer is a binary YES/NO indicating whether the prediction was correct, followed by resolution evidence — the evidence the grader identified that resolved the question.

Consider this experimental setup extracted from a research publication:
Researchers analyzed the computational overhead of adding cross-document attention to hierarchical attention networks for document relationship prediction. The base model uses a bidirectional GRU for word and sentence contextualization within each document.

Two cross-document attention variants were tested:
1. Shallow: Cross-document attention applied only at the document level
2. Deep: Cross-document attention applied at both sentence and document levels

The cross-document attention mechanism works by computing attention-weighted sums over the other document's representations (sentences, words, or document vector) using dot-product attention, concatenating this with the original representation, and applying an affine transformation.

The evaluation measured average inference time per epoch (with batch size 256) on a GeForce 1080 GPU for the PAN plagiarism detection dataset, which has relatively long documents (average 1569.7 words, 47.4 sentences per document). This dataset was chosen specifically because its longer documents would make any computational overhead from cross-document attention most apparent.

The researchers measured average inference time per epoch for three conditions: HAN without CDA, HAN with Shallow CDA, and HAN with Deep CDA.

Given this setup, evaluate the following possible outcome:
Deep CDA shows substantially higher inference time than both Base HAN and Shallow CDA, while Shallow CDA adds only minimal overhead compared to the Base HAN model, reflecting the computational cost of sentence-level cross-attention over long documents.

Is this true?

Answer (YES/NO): NO